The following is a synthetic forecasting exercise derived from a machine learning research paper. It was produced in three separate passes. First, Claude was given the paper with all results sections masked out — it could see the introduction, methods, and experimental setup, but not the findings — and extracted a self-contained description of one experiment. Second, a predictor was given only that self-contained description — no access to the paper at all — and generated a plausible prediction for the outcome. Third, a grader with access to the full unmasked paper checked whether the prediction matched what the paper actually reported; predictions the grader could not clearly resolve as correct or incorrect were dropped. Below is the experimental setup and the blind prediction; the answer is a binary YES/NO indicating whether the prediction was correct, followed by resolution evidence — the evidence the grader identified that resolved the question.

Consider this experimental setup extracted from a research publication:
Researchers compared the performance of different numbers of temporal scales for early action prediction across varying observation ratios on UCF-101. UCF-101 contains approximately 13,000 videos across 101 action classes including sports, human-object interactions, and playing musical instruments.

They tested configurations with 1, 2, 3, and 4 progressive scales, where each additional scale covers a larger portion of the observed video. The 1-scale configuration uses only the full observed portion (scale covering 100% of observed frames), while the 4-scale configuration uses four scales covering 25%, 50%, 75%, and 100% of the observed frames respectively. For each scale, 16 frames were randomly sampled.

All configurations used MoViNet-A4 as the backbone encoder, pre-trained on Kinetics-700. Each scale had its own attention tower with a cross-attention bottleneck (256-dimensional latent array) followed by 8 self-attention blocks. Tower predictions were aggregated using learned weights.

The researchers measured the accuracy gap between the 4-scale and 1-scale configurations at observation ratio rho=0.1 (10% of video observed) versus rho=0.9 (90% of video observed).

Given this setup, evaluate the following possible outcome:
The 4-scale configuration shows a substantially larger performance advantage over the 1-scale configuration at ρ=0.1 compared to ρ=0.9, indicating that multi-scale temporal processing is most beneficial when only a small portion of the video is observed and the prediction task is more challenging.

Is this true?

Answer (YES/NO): NO